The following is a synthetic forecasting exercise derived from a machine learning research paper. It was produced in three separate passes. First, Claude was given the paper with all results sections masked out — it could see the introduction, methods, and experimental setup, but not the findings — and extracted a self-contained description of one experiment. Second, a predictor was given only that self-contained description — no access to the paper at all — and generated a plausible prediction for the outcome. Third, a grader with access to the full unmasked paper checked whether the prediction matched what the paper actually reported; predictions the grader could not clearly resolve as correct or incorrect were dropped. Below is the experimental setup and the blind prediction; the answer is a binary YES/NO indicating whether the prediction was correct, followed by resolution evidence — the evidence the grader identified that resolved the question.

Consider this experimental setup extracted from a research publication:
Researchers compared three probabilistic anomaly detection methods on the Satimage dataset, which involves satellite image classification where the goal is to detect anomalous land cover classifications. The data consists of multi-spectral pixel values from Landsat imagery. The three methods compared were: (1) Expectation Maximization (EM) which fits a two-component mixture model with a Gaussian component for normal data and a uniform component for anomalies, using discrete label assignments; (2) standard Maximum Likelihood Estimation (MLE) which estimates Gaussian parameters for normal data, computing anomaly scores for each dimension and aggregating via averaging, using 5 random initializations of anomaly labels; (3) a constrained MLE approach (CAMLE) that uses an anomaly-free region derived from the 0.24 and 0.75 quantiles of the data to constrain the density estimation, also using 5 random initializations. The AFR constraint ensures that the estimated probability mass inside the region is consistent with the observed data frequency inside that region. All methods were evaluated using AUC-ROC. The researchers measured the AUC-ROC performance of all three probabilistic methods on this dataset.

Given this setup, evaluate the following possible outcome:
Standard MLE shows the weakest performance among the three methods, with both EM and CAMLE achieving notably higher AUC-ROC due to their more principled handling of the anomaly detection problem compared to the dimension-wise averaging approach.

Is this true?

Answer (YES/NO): NO